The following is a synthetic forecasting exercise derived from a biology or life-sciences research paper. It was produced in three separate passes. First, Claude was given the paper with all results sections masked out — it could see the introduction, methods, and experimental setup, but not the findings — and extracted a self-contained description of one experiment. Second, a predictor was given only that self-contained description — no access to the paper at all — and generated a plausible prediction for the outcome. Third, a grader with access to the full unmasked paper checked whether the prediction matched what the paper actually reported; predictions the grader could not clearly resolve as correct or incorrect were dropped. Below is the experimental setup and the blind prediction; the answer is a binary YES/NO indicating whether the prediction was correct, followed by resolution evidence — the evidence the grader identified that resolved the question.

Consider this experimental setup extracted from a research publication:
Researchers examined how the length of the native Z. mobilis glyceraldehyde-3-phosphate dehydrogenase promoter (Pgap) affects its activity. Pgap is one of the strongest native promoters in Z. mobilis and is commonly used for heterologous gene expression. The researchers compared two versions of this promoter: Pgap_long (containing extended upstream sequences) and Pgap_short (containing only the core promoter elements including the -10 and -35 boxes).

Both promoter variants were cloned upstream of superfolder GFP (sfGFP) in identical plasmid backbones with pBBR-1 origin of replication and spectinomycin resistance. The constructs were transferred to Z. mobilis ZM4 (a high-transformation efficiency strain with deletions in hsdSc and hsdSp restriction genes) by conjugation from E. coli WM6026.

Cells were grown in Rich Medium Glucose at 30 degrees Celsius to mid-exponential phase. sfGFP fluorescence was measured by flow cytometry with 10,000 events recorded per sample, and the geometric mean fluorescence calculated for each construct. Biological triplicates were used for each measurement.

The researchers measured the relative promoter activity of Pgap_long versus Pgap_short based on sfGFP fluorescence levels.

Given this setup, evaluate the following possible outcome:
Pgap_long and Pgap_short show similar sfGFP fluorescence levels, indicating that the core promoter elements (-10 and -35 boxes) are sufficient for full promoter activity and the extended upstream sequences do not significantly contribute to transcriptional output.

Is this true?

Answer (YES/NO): NO